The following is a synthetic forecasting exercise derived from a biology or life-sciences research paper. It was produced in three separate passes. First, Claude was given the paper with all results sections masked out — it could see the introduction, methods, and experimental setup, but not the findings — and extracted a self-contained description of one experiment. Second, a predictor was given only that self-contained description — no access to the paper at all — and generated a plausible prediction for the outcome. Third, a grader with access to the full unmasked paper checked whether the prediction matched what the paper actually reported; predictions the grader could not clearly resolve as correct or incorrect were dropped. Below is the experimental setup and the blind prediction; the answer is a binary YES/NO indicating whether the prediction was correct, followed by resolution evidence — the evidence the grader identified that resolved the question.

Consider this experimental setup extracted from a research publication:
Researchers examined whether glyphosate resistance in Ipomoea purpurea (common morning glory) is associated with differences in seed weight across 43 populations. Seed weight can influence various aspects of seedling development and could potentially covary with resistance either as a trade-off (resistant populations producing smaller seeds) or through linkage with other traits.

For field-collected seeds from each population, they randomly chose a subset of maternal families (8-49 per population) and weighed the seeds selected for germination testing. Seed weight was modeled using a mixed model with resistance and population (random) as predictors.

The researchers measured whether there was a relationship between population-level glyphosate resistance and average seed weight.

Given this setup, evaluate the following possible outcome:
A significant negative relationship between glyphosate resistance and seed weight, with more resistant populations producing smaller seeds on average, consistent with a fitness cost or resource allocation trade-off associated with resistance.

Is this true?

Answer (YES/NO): YES